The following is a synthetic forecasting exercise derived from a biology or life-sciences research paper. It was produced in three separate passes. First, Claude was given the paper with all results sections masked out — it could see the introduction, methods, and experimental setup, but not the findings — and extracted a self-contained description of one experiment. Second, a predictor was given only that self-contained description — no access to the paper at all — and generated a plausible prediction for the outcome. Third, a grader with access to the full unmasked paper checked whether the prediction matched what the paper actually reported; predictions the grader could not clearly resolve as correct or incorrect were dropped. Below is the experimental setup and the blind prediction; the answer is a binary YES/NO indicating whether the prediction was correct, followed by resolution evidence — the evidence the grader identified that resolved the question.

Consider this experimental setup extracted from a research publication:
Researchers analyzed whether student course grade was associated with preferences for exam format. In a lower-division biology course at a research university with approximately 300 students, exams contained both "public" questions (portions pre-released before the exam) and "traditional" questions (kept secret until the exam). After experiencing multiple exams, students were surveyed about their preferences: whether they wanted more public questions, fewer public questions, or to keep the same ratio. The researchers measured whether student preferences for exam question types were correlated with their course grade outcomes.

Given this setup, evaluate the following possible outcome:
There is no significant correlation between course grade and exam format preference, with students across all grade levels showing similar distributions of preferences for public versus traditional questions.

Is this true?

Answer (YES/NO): YES